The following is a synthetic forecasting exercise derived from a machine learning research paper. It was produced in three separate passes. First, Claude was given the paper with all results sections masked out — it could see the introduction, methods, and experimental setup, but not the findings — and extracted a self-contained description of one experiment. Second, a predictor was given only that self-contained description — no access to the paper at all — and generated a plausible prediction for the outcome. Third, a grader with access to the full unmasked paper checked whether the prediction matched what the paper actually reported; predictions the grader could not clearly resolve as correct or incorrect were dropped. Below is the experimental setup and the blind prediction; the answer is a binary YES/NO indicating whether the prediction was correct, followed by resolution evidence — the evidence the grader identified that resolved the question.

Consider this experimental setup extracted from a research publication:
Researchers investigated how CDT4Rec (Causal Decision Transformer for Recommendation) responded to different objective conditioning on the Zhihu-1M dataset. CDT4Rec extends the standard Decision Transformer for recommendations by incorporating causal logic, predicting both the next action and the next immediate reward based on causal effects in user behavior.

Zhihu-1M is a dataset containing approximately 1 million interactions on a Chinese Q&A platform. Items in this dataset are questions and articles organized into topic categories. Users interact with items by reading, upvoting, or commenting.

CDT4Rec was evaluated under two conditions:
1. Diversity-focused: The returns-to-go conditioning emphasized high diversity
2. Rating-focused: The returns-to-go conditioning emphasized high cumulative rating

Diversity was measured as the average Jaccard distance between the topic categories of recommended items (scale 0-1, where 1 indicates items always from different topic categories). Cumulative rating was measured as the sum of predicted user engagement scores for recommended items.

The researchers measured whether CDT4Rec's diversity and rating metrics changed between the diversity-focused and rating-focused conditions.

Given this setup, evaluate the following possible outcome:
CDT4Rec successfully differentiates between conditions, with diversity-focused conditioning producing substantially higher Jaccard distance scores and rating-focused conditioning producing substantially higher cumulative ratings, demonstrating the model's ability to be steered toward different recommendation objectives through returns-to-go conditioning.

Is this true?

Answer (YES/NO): NO